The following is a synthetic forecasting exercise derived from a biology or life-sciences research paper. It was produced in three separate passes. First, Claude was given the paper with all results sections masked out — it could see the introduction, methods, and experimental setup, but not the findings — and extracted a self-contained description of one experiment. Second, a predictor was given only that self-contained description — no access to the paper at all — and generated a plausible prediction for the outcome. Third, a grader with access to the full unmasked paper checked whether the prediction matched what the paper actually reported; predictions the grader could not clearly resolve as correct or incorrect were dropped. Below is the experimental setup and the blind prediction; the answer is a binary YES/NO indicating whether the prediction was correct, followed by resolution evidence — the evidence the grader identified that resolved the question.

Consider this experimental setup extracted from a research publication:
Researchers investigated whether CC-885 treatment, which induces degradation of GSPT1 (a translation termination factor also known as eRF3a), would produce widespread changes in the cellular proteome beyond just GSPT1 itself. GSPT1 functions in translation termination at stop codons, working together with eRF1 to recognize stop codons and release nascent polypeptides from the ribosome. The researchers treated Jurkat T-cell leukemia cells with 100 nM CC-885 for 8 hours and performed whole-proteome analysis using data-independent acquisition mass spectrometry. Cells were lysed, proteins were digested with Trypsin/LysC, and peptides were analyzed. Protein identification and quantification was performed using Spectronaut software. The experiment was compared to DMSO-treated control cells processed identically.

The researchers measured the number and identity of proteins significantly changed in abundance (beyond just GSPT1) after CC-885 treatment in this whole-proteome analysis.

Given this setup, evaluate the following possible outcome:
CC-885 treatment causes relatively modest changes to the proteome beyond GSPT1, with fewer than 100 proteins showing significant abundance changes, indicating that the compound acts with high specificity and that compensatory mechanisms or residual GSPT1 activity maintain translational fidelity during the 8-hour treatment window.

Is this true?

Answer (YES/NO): NO